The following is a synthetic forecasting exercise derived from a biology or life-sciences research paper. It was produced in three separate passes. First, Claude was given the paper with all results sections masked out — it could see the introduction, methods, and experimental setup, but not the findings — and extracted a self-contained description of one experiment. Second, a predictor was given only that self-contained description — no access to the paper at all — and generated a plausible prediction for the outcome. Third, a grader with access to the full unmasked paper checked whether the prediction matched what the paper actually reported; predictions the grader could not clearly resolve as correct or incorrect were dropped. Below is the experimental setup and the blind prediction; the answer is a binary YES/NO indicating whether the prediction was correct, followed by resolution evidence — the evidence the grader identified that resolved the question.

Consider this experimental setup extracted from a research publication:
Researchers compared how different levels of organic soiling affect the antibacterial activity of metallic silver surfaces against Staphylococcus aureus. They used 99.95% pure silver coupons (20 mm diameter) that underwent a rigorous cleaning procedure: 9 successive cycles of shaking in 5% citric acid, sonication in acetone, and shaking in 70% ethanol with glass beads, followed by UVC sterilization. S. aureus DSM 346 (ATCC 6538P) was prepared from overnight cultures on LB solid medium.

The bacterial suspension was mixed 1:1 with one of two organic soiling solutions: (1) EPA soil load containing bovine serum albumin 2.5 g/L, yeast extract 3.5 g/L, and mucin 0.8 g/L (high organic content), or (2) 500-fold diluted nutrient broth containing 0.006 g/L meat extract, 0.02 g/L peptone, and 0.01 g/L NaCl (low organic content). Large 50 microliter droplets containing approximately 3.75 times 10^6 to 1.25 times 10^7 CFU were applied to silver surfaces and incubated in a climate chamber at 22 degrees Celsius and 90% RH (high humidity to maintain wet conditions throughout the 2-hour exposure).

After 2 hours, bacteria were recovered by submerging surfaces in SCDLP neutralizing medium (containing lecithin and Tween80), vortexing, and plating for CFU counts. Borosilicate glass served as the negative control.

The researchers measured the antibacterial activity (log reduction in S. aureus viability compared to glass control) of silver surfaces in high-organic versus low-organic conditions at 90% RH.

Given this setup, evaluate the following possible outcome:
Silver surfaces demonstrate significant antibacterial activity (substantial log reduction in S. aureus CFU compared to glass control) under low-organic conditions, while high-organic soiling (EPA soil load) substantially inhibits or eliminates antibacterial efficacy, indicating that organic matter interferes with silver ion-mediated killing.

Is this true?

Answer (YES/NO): NO